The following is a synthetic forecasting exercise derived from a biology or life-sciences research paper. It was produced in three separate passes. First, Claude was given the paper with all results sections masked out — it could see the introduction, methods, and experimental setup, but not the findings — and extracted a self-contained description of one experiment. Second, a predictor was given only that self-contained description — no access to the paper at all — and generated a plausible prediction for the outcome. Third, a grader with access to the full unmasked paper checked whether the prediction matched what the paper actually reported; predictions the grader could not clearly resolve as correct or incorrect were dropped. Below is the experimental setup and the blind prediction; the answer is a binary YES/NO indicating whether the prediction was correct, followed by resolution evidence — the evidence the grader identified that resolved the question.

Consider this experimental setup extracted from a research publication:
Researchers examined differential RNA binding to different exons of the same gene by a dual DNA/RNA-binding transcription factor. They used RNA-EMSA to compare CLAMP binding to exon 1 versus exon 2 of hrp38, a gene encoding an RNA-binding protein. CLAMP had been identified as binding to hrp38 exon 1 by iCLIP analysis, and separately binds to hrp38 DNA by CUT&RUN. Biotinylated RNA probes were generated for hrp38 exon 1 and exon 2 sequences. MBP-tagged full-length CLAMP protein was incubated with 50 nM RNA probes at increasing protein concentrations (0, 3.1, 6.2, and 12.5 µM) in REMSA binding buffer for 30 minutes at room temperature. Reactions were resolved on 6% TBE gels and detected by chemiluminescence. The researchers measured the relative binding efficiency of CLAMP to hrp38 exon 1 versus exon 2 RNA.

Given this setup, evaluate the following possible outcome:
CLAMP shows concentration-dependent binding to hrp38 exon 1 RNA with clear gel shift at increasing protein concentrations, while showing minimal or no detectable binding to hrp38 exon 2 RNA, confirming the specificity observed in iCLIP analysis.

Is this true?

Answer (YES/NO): NO